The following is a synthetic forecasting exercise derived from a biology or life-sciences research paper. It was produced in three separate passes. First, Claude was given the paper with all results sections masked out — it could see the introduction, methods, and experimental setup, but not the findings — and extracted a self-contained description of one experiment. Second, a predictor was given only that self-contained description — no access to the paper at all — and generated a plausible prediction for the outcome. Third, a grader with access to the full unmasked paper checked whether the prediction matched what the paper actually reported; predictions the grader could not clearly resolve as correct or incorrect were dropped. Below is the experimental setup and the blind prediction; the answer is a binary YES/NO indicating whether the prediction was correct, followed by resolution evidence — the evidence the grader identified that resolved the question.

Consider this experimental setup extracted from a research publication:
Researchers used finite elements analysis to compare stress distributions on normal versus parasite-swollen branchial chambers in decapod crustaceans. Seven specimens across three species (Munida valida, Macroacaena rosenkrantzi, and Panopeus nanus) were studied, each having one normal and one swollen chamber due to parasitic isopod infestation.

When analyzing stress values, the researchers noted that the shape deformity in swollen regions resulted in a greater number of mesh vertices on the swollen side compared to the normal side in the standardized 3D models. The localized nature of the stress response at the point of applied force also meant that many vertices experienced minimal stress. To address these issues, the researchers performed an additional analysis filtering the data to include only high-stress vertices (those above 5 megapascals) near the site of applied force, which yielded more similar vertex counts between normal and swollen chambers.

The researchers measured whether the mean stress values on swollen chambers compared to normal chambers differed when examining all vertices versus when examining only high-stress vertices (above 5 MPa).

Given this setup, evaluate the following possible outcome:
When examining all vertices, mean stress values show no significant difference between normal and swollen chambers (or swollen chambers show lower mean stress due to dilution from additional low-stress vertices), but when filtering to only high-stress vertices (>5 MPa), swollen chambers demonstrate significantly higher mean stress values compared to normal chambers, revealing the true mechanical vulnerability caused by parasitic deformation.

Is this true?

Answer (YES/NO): NO